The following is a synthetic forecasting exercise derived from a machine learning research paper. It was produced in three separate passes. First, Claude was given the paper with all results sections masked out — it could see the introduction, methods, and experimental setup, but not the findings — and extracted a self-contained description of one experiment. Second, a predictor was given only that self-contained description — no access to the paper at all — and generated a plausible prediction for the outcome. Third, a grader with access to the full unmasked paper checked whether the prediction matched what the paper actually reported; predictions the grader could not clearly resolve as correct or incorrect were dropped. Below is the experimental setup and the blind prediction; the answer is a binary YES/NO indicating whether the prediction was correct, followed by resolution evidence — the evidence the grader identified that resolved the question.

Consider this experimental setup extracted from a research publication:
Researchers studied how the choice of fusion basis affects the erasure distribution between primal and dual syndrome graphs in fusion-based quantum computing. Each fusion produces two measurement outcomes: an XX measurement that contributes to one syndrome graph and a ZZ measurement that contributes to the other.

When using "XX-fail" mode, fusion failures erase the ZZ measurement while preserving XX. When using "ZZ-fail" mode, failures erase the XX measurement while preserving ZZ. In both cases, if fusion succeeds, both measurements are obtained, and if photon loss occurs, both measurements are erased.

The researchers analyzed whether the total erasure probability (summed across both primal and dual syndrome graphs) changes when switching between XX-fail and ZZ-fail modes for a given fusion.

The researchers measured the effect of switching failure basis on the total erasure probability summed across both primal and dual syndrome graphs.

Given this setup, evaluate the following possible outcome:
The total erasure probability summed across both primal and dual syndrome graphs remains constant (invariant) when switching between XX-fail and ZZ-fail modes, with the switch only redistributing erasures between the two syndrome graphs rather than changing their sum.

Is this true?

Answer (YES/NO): YES